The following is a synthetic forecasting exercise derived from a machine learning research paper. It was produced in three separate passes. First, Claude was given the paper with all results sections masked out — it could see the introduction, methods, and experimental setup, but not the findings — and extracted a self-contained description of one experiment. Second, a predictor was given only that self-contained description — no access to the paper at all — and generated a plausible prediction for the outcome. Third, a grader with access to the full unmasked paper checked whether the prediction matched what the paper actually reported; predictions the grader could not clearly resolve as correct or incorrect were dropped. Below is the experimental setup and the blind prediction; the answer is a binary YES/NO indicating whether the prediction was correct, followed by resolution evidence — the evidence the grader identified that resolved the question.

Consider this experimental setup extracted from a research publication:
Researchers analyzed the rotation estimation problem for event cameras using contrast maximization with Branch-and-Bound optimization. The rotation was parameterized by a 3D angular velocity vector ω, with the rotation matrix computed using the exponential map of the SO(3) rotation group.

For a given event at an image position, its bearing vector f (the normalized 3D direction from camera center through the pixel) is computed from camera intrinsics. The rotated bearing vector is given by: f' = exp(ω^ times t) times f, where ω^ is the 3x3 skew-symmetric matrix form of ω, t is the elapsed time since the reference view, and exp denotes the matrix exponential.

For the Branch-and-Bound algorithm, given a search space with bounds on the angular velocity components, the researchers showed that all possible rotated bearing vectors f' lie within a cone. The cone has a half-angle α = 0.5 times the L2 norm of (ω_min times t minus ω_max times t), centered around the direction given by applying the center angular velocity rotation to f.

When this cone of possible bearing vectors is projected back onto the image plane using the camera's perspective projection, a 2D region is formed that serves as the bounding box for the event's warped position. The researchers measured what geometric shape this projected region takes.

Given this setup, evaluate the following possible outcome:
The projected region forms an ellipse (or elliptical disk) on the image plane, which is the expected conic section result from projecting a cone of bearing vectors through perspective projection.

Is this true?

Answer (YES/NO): YES